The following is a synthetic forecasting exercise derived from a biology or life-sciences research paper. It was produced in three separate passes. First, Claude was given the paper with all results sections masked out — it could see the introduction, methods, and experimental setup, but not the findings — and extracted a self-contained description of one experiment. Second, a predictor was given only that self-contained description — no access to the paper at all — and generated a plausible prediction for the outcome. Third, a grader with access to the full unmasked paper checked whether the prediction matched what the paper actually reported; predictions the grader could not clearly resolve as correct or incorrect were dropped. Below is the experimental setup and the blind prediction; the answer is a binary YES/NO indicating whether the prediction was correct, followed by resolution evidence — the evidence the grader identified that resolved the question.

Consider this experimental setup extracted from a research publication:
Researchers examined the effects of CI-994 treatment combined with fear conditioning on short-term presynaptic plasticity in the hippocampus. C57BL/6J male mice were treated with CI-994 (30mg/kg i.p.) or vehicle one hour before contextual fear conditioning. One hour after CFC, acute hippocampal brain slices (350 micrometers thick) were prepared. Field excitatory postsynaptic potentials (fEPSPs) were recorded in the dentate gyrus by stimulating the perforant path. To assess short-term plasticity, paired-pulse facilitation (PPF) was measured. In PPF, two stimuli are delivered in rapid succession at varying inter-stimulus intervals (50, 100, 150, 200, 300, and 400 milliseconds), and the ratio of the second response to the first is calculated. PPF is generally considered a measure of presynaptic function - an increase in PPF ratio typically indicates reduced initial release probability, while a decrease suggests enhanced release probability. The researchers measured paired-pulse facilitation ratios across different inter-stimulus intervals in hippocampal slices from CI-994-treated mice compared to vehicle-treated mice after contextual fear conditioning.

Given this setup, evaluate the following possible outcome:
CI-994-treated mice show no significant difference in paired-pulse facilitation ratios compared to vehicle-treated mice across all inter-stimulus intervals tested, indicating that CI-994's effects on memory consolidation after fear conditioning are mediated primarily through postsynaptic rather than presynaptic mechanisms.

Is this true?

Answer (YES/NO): YES